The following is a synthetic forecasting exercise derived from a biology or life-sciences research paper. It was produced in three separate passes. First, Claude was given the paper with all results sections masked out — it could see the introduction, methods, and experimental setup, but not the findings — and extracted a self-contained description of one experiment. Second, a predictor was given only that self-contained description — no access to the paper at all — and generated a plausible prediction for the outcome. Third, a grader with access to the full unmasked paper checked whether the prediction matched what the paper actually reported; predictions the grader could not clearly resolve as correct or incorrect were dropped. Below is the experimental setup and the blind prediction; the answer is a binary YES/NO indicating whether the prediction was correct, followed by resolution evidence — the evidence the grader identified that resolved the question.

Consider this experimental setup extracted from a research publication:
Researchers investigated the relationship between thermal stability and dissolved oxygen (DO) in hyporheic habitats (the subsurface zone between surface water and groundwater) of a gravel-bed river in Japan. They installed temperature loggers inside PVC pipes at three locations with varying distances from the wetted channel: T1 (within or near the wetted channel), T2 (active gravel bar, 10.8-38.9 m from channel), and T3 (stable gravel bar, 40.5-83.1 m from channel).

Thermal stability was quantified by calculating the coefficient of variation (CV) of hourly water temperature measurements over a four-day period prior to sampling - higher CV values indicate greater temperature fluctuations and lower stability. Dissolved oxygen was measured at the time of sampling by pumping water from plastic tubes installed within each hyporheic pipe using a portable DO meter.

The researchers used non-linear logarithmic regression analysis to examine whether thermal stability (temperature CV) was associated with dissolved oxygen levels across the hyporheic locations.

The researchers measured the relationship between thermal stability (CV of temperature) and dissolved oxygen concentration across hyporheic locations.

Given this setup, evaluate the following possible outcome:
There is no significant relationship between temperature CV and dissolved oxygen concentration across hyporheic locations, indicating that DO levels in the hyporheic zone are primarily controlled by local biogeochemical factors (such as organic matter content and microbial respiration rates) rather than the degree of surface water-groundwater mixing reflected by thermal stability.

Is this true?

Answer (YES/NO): NO